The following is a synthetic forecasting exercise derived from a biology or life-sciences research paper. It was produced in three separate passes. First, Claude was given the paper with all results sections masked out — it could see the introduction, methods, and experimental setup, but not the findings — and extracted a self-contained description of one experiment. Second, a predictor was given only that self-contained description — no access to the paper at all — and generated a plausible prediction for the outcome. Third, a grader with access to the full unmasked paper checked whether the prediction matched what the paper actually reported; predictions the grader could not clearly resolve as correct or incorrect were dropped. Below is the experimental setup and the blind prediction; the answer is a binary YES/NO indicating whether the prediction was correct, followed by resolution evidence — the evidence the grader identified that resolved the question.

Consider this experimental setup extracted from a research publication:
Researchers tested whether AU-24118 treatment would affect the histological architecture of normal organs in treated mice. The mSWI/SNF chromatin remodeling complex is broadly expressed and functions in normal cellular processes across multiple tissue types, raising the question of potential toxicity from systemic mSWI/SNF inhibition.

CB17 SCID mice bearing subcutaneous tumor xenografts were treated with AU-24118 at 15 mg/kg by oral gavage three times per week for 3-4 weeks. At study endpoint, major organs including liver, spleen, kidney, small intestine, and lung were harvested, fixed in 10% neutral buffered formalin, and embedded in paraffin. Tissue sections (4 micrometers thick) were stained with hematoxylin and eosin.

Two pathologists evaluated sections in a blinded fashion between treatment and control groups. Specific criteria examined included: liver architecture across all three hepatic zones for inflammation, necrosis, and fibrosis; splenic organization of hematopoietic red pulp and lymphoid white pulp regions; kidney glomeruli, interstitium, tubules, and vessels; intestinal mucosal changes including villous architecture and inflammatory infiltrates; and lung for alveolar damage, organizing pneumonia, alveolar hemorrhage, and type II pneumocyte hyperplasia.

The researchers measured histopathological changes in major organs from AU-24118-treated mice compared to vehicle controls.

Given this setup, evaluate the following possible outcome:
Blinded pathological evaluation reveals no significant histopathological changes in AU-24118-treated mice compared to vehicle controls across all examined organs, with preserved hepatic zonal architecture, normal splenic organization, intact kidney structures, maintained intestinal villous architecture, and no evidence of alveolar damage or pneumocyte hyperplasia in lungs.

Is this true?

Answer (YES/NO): YES